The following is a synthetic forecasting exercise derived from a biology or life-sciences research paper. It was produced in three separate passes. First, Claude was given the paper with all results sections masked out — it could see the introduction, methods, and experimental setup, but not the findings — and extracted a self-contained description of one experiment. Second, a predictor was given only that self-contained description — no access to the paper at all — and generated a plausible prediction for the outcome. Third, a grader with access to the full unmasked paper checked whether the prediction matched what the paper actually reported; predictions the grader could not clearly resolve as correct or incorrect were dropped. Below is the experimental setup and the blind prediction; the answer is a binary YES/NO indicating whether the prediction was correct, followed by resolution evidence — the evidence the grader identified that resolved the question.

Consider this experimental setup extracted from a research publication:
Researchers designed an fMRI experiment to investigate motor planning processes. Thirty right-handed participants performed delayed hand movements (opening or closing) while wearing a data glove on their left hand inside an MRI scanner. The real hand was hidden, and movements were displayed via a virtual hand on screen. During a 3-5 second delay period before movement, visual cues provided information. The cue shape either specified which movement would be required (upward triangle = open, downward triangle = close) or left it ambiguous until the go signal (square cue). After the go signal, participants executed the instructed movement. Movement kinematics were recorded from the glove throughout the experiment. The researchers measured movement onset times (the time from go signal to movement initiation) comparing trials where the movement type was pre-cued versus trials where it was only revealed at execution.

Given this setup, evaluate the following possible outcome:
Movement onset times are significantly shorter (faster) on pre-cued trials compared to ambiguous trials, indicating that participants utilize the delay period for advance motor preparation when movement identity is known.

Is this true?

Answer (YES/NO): YES